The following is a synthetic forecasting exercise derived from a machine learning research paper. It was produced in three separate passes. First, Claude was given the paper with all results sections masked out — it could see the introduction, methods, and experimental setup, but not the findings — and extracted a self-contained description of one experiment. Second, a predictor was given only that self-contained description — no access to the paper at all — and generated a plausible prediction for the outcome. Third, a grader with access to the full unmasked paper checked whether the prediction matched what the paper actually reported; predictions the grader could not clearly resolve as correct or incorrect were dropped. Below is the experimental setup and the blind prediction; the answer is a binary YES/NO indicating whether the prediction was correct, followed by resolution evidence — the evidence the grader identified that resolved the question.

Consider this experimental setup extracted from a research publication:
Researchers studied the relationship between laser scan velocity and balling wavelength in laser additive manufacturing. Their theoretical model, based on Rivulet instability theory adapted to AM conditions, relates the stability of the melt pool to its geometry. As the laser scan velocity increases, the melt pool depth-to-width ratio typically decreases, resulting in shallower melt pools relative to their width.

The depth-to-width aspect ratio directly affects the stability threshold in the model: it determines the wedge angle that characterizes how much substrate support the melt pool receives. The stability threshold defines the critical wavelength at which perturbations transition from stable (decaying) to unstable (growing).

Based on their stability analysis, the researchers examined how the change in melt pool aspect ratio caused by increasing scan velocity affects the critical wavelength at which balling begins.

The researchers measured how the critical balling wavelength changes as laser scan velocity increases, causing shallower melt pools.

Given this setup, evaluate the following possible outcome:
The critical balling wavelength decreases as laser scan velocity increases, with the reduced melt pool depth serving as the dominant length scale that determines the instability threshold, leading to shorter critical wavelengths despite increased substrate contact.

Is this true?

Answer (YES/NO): NO